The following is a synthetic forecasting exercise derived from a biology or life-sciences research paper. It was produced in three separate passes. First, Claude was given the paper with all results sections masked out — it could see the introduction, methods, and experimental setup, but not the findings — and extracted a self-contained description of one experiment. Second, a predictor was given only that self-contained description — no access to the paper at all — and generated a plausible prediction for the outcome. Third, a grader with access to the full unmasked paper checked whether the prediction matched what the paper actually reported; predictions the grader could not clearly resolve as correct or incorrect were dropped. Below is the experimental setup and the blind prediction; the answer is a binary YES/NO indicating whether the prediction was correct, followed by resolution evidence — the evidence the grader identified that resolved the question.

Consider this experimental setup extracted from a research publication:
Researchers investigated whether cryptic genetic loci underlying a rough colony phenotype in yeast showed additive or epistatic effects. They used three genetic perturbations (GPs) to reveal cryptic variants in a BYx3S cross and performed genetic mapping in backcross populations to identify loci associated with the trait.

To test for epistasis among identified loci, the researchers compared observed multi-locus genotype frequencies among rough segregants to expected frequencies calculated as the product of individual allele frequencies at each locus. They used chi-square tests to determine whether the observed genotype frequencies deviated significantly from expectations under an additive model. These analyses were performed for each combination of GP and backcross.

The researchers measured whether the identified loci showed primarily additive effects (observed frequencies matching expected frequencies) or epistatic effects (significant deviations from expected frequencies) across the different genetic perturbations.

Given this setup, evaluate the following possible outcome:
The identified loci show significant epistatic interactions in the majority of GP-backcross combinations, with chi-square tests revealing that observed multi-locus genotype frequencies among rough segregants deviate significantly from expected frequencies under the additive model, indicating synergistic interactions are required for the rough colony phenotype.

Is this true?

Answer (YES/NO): NO